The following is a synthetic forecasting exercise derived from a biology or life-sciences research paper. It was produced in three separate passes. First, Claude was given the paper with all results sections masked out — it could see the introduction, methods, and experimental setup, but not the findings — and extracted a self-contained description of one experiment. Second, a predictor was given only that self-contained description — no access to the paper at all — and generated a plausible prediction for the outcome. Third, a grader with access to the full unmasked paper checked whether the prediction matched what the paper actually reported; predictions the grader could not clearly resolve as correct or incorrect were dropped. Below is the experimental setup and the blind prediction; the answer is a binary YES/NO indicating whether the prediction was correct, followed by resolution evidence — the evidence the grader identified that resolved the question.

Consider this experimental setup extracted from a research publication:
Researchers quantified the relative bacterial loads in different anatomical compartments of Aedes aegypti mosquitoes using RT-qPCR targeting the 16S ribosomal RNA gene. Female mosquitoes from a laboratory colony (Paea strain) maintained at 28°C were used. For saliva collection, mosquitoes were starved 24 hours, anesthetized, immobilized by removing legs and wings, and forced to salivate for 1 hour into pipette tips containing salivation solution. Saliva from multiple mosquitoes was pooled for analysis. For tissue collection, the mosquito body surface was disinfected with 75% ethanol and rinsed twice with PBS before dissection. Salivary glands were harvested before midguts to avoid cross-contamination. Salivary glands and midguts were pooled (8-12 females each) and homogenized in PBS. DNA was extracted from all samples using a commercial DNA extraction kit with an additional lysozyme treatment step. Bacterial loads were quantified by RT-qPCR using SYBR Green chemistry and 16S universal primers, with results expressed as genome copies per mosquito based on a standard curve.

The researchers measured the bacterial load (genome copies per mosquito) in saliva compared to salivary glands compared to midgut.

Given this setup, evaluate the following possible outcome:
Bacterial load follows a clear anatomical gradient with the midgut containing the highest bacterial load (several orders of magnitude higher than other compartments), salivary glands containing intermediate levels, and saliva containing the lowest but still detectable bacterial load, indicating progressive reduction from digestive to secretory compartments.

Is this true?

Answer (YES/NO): NO